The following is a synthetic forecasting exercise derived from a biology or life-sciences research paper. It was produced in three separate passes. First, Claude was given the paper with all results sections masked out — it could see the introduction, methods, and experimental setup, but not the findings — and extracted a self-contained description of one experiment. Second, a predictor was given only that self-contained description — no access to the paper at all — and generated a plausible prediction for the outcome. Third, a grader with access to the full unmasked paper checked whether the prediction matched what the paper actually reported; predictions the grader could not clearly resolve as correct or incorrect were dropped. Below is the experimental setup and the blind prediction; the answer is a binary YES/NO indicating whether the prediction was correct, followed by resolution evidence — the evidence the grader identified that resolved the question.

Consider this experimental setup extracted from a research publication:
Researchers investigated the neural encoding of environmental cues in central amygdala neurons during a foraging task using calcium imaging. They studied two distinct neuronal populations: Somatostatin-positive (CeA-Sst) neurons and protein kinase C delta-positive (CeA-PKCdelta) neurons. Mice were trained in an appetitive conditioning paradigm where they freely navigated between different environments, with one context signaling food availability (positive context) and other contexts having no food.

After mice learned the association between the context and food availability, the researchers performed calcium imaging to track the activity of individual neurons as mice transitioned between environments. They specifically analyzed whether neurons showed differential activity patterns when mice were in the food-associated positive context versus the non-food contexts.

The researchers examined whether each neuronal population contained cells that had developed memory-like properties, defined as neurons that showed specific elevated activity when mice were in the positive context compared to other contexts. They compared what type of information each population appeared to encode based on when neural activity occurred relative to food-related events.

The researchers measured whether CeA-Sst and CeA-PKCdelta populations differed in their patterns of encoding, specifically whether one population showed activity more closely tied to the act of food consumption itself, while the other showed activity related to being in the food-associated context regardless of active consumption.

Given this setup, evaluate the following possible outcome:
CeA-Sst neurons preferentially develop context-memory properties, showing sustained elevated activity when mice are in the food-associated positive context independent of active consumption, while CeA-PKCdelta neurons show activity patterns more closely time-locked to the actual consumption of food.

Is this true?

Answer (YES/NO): NO